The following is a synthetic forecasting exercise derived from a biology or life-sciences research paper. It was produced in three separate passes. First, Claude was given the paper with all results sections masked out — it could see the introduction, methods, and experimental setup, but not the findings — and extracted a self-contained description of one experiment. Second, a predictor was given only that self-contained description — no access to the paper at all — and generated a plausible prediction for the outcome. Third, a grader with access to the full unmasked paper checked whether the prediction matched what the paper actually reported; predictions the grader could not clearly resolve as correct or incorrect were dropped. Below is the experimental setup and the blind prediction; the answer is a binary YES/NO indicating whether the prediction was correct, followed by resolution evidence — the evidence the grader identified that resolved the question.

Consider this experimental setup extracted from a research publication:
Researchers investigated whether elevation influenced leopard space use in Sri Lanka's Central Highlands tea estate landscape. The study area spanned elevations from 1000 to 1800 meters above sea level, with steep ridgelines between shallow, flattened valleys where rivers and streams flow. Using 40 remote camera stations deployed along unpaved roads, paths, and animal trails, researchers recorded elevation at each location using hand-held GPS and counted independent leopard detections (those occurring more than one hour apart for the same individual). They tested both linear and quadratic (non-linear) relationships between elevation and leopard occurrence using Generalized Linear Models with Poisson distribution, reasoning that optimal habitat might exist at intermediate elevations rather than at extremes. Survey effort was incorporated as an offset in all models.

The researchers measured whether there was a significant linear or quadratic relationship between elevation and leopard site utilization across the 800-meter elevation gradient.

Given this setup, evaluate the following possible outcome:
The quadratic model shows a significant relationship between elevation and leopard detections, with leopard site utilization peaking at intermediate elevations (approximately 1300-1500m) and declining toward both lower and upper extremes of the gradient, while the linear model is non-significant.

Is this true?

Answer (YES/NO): NO